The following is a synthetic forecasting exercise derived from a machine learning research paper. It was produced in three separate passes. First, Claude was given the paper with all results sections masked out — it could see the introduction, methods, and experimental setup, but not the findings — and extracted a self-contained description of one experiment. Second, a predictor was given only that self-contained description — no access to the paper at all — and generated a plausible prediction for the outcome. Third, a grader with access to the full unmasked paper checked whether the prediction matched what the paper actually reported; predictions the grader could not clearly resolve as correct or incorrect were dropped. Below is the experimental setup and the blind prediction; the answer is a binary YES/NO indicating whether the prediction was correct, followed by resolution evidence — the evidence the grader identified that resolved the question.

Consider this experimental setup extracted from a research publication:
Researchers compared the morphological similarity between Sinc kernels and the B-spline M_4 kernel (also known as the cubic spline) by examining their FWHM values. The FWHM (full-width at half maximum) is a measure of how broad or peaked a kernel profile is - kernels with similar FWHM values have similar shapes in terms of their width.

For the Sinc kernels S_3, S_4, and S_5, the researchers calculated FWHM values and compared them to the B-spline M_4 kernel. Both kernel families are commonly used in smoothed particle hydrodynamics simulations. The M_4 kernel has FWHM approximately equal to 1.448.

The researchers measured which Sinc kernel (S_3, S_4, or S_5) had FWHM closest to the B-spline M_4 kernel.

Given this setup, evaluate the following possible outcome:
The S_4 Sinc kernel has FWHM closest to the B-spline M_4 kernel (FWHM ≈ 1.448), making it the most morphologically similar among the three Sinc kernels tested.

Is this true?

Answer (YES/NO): NO